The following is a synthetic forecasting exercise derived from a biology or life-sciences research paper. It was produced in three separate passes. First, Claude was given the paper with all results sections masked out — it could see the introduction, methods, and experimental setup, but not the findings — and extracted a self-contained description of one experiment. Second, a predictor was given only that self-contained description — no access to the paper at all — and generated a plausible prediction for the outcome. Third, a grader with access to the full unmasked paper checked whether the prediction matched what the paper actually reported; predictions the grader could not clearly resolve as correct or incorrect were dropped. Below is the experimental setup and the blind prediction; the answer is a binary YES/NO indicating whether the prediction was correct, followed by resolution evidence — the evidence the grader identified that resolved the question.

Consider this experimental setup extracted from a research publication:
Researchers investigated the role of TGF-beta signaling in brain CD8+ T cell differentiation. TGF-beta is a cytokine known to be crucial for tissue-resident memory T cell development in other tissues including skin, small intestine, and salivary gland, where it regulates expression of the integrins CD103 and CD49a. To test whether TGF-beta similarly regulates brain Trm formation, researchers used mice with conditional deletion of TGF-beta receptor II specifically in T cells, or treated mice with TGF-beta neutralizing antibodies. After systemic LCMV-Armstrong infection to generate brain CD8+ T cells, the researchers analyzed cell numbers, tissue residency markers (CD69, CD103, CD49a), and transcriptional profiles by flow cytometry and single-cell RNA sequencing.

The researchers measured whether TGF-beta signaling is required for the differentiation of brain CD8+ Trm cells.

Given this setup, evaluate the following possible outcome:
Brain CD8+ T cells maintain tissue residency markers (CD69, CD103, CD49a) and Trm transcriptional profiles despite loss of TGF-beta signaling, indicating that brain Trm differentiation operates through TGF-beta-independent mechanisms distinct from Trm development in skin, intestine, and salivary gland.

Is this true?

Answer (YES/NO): NO